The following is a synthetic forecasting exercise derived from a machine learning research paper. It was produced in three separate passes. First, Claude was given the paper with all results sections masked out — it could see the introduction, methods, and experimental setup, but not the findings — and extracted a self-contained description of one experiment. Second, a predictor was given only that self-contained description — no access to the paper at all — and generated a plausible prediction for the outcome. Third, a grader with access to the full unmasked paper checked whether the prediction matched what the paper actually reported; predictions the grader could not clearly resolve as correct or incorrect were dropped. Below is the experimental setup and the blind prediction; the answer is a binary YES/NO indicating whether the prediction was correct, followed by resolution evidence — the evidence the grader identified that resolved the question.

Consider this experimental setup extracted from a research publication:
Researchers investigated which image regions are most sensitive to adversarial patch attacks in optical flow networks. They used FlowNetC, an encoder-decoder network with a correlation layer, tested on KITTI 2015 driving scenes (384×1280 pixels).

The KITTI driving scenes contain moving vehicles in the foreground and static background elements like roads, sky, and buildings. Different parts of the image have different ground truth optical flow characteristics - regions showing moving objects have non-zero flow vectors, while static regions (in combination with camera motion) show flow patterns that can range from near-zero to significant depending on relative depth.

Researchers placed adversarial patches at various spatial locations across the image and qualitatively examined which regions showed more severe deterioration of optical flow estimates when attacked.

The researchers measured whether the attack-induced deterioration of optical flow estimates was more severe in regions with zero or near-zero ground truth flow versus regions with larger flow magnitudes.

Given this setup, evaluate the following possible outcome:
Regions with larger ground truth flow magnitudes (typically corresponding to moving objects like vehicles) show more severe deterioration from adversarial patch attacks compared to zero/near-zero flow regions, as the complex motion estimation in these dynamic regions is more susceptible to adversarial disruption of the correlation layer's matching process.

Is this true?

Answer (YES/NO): YES